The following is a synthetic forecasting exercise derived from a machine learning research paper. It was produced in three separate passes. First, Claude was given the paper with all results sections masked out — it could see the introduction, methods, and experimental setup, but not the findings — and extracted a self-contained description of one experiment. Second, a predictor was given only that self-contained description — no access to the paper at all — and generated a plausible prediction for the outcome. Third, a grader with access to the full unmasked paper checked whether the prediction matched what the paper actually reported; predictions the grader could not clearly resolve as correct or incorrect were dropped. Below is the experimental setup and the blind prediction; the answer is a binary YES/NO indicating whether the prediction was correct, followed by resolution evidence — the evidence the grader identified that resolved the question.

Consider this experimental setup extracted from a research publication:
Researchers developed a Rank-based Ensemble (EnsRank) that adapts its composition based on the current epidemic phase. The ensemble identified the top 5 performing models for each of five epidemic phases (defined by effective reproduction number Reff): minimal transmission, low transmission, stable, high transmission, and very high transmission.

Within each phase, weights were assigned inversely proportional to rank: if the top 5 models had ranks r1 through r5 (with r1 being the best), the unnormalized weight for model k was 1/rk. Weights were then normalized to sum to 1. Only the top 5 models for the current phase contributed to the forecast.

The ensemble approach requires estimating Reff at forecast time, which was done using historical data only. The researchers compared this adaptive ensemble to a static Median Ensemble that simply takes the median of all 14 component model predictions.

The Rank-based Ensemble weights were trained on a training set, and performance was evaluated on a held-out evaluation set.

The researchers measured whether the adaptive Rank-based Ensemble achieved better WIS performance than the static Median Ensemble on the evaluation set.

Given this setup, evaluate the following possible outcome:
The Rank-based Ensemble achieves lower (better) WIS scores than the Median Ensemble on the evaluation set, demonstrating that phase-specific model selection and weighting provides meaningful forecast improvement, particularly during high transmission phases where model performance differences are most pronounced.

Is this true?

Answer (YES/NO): NO